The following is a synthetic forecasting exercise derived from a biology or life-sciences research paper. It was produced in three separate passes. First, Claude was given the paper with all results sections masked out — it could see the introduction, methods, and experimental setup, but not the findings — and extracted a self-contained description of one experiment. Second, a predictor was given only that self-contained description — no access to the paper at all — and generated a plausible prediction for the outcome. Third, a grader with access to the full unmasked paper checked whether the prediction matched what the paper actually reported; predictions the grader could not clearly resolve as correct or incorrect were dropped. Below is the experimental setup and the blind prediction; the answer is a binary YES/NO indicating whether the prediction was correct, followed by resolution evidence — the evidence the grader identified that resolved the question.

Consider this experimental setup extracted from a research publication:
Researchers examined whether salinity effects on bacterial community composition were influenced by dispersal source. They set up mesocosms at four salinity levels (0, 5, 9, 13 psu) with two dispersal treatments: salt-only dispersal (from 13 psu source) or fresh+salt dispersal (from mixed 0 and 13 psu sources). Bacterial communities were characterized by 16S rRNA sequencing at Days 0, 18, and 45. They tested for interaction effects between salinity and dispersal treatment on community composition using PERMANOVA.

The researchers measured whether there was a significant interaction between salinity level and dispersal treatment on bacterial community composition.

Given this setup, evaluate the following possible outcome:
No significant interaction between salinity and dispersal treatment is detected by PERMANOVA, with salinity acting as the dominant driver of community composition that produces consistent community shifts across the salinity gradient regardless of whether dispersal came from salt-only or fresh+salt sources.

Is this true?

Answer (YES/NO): YES